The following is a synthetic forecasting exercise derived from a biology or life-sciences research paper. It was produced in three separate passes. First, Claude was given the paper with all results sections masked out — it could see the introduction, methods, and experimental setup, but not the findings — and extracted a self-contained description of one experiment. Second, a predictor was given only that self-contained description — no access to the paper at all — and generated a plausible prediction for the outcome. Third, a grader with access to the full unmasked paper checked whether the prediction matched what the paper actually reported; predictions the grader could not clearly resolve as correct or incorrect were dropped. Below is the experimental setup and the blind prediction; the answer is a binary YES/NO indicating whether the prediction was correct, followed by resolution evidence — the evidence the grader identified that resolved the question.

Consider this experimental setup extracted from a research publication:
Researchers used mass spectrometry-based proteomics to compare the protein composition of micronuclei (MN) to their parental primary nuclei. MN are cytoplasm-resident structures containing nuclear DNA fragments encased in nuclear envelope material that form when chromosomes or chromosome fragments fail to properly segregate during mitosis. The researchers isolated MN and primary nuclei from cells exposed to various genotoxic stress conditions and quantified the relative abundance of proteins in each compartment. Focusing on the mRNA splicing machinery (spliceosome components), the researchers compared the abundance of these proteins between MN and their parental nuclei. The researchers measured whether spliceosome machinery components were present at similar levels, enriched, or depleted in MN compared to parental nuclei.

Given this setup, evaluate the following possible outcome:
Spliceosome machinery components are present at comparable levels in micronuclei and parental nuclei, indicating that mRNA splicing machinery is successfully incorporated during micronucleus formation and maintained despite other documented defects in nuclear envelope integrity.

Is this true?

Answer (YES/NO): NO